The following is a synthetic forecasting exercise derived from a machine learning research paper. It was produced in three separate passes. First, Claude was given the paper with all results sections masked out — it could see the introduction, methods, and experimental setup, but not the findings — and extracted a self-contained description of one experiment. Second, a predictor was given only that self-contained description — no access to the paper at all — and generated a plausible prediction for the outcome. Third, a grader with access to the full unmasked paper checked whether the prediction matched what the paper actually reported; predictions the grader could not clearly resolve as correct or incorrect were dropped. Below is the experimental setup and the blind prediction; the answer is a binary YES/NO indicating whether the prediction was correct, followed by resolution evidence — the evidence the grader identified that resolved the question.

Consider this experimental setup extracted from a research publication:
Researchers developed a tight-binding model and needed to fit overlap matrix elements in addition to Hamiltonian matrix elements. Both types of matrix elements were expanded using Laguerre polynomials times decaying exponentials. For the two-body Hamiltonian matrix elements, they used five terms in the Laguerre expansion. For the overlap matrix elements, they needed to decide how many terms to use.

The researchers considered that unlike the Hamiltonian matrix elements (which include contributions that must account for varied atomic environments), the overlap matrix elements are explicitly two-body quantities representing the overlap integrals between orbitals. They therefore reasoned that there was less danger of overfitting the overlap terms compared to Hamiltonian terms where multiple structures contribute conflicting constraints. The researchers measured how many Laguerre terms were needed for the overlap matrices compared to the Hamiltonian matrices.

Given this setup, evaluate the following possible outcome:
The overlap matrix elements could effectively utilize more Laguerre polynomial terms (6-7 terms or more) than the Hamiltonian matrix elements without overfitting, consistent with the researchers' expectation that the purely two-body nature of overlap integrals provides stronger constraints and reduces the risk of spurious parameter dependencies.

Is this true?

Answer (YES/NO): YES